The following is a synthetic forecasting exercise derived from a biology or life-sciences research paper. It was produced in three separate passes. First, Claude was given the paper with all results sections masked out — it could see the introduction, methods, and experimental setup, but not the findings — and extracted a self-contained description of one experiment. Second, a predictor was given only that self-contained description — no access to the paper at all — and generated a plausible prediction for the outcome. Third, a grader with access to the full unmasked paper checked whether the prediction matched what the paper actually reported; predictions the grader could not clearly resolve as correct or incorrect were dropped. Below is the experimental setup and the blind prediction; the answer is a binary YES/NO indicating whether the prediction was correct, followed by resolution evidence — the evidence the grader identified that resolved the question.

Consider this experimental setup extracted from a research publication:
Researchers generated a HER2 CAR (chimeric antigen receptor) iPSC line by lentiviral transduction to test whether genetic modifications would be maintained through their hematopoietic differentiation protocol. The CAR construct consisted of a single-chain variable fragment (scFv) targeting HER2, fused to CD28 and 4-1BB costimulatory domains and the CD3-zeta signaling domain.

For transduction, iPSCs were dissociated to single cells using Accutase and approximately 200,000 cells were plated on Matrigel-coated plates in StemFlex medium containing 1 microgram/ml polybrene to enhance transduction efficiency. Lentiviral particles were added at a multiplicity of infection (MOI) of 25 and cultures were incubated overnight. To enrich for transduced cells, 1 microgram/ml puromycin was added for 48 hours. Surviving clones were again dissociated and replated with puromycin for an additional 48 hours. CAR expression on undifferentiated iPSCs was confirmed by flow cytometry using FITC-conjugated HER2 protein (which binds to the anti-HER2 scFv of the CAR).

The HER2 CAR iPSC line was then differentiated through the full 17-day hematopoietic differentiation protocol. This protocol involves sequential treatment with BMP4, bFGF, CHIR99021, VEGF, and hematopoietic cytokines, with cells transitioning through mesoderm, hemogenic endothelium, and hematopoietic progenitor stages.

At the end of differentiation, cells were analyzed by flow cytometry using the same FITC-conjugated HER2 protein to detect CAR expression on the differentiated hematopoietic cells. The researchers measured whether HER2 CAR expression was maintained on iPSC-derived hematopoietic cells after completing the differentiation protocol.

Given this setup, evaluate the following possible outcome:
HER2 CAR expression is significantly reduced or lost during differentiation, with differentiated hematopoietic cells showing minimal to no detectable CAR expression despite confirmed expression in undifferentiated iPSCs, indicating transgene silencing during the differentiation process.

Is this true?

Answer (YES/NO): NO